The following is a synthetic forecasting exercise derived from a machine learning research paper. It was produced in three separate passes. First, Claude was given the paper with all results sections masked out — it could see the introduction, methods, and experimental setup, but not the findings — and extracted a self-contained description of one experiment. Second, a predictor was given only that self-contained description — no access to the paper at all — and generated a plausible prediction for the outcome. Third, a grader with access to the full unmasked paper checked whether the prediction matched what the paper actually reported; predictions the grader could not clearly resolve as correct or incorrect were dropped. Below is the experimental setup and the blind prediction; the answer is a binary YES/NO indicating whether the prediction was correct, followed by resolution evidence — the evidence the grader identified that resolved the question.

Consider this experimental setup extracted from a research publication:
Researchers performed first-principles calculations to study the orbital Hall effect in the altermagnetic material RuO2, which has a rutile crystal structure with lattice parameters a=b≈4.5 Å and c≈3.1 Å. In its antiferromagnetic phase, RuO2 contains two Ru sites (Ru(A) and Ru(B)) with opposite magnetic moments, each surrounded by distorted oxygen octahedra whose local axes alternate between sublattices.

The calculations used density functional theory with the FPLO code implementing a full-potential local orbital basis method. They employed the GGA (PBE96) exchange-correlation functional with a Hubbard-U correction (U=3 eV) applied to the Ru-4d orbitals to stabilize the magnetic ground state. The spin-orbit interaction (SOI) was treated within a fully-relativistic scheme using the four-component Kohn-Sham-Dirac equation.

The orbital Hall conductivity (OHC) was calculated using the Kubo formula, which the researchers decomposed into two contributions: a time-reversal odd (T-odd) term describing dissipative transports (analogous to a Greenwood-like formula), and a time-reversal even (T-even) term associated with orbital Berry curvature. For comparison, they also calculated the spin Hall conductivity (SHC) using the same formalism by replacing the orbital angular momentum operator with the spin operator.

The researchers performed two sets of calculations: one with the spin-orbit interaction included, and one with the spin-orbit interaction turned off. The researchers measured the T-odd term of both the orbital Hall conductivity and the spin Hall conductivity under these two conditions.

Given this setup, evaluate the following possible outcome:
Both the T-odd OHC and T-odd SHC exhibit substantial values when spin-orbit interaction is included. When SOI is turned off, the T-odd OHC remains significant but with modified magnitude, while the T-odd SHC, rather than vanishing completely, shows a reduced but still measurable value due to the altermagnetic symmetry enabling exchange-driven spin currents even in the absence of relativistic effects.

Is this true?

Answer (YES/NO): NO